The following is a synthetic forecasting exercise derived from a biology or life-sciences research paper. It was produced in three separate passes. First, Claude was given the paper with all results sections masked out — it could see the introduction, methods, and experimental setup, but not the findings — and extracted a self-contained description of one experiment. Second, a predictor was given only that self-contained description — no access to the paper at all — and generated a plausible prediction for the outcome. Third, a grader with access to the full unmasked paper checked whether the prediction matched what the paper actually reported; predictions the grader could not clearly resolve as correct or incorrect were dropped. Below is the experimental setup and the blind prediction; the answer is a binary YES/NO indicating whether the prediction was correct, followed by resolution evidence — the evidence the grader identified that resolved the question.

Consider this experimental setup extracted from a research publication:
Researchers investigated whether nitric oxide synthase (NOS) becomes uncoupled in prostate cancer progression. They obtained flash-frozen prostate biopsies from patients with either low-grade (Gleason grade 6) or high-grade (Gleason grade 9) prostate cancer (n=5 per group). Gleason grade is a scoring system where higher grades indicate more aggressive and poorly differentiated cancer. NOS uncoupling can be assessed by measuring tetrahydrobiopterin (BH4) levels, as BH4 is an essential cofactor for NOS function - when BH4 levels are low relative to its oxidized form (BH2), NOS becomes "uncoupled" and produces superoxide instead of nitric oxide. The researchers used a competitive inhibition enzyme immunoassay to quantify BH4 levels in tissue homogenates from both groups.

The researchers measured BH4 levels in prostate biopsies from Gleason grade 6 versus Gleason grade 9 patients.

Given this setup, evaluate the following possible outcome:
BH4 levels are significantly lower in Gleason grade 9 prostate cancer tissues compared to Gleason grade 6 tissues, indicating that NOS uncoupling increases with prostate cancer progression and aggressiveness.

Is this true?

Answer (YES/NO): YES